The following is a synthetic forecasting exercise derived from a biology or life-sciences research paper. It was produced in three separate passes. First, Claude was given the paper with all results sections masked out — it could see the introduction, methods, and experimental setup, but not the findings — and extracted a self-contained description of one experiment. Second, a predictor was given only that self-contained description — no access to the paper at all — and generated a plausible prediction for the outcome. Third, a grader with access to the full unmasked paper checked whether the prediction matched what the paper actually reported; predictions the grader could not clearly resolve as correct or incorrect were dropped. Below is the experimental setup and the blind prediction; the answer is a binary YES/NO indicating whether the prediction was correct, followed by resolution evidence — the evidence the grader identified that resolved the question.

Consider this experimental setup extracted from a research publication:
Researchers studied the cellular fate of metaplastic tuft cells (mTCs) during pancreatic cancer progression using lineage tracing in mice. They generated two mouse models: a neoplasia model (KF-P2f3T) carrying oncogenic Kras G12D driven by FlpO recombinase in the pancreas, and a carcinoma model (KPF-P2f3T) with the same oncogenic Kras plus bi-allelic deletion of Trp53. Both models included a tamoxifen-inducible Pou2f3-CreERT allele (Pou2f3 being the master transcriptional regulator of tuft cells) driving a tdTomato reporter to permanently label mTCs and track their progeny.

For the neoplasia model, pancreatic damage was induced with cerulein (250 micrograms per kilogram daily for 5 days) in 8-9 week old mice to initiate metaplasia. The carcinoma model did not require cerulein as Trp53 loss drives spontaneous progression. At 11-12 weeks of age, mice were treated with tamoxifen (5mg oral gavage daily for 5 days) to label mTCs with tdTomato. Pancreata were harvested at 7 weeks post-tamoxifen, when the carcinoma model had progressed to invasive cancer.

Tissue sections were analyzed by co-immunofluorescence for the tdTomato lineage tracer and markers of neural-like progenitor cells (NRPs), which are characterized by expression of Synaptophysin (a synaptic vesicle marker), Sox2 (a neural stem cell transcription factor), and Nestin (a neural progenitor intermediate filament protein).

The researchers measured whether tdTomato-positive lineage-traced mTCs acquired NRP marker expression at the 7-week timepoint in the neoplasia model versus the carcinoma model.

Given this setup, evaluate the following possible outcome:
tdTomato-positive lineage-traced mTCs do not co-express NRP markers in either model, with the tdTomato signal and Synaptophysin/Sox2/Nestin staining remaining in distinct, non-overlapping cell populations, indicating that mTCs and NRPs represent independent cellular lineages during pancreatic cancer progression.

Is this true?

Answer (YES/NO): NO